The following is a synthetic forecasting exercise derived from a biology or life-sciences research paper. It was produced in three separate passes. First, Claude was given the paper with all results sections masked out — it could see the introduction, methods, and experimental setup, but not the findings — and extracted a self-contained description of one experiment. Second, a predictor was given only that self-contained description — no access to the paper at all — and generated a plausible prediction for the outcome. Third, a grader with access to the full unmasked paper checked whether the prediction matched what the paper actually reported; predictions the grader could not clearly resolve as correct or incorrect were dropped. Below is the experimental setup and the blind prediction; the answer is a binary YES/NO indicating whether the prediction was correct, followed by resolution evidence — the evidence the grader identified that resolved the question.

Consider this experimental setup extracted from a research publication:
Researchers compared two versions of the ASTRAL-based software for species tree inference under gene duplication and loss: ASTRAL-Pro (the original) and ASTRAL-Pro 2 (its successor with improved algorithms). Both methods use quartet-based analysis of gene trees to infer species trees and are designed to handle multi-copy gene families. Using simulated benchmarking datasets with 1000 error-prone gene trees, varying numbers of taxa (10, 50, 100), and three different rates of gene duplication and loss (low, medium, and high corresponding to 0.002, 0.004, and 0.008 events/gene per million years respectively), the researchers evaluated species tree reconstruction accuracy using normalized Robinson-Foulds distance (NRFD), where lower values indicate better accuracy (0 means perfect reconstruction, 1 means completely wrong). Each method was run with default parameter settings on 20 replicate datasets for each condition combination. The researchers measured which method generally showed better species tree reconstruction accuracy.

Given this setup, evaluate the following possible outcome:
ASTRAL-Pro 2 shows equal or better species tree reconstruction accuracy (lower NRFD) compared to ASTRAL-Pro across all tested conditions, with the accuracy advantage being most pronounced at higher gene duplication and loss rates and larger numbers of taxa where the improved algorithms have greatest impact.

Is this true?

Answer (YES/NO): NO